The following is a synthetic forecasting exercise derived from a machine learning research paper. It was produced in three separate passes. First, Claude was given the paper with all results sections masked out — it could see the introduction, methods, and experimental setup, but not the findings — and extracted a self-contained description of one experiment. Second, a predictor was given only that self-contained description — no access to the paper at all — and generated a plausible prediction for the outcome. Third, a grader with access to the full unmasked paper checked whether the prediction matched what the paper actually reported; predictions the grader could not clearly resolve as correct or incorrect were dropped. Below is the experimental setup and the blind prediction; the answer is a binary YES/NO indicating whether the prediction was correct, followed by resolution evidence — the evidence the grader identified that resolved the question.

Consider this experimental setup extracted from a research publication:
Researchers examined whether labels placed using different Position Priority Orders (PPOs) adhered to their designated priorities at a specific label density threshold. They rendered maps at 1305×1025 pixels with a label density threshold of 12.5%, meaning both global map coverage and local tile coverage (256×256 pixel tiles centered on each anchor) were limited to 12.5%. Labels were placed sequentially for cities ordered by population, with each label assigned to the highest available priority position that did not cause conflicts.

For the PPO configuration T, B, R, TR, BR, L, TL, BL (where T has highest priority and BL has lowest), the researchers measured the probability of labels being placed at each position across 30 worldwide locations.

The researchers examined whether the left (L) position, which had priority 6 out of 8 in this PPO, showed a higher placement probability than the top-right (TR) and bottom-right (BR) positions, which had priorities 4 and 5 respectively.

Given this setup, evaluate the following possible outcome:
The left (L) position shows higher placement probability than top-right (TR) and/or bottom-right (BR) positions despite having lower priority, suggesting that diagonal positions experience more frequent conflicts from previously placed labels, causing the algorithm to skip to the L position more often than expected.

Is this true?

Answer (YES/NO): YES